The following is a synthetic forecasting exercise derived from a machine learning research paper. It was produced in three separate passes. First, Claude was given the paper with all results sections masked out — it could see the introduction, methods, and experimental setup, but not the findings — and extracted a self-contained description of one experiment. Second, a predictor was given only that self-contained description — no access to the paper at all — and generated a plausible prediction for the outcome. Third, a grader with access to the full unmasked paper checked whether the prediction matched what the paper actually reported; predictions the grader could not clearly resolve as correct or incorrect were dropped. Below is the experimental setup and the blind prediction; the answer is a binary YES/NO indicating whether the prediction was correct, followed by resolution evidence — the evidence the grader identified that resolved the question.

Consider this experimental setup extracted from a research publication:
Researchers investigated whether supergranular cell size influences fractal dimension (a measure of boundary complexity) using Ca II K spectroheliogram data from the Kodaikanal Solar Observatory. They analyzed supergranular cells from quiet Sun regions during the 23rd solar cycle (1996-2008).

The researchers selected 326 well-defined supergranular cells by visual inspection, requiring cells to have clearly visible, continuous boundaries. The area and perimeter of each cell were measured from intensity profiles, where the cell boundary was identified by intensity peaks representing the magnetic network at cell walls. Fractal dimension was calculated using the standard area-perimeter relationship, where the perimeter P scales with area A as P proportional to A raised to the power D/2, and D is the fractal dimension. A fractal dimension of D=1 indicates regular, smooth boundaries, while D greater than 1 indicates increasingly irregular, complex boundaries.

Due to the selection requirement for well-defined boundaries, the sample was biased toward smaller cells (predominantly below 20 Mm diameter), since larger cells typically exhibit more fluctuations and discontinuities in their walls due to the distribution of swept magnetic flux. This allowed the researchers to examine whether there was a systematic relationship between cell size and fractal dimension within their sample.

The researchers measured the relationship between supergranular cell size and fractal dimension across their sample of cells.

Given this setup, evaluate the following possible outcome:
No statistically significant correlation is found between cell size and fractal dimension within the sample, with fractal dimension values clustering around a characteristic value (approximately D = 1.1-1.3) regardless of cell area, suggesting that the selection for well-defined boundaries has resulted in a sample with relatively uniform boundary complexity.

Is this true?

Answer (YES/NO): NO